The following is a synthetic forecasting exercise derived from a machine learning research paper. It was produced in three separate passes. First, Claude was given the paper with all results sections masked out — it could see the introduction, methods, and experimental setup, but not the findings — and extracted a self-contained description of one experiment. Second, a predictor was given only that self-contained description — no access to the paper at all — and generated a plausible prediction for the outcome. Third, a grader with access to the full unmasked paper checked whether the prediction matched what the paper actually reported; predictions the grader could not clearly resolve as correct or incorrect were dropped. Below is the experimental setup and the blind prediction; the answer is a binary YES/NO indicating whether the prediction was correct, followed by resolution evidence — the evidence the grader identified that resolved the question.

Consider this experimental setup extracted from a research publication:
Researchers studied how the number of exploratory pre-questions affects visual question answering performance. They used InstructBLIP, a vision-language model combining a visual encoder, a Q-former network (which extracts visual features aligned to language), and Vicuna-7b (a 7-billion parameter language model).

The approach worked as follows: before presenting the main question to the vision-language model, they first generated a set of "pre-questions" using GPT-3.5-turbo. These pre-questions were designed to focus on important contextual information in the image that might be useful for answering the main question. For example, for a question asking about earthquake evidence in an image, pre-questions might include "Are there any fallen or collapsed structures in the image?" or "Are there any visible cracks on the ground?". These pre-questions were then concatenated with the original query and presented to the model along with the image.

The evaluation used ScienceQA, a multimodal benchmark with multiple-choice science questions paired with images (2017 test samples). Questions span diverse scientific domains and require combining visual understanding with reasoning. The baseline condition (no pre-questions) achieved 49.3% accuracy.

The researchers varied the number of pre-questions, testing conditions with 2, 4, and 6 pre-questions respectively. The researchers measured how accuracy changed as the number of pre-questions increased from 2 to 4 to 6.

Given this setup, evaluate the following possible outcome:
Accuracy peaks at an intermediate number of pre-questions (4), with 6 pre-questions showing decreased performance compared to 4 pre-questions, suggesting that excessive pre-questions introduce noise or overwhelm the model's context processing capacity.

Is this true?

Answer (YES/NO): YES